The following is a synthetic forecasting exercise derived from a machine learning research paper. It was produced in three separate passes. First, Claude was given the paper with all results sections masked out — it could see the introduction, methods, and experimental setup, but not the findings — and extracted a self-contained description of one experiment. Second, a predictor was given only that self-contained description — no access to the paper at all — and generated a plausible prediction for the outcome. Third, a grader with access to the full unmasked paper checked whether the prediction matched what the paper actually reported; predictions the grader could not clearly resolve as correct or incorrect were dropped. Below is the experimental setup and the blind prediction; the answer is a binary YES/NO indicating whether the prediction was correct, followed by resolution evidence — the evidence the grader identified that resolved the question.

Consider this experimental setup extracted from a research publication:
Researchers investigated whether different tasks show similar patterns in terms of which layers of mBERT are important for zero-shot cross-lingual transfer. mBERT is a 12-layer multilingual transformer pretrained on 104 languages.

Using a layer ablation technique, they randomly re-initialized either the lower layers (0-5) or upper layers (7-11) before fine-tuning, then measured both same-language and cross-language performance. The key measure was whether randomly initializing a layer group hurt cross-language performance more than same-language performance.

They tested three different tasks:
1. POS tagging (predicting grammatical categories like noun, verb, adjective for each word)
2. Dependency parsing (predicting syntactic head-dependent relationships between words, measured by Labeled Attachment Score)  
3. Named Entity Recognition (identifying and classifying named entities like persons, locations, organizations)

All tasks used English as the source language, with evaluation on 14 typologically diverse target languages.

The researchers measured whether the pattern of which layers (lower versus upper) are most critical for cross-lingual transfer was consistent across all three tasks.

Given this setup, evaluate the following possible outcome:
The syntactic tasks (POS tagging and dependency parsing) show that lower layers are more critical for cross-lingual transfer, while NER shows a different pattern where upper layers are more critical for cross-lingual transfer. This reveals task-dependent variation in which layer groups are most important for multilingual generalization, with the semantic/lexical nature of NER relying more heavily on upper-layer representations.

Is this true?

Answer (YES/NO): NO